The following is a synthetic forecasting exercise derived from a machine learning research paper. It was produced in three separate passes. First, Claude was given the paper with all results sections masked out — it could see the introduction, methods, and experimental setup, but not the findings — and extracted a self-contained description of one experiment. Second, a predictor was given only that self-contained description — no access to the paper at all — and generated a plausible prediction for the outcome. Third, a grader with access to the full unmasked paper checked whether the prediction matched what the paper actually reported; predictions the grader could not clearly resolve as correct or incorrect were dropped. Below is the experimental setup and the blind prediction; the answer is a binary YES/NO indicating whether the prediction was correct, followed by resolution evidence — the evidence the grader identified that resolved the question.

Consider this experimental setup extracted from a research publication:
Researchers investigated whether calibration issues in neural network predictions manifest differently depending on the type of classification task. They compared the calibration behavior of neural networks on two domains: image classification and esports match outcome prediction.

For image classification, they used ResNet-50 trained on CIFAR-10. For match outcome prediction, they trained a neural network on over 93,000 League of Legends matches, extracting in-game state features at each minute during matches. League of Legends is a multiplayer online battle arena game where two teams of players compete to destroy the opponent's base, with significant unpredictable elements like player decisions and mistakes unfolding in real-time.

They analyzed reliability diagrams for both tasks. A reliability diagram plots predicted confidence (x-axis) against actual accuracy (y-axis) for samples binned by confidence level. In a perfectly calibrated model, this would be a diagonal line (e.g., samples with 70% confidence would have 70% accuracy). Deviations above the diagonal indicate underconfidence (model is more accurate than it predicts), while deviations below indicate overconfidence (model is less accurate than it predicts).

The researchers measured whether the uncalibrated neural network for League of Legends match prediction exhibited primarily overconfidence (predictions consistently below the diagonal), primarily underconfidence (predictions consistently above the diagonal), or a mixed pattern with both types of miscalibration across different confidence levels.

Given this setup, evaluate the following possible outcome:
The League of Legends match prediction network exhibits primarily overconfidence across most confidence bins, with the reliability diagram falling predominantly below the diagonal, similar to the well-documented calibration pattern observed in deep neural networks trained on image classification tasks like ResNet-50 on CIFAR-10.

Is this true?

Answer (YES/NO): NO